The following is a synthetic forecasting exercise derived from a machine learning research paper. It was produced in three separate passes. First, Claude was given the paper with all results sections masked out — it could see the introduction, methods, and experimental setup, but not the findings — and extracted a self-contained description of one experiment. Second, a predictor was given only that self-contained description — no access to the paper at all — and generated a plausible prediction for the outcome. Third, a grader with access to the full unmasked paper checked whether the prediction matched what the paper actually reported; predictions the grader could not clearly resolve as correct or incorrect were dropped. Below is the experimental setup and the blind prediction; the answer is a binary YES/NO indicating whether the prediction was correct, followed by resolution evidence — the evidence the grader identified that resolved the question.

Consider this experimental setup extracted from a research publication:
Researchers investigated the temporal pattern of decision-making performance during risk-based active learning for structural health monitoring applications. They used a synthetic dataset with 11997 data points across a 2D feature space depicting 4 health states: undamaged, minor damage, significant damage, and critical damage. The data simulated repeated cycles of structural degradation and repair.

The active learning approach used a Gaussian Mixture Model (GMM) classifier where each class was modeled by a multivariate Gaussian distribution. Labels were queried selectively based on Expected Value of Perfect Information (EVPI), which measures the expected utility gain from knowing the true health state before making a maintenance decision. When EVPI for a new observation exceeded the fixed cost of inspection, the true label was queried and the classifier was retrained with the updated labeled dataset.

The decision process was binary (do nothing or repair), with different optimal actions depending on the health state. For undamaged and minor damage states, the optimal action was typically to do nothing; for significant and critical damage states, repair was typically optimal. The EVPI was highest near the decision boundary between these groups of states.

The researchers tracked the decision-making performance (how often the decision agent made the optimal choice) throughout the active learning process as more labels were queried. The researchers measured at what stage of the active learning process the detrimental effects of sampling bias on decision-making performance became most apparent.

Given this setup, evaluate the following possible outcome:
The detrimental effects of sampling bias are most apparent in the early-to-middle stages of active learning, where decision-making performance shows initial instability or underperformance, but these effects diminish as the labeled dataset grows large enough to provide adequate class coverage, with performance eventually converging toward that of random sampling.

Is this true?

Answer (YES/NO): NO